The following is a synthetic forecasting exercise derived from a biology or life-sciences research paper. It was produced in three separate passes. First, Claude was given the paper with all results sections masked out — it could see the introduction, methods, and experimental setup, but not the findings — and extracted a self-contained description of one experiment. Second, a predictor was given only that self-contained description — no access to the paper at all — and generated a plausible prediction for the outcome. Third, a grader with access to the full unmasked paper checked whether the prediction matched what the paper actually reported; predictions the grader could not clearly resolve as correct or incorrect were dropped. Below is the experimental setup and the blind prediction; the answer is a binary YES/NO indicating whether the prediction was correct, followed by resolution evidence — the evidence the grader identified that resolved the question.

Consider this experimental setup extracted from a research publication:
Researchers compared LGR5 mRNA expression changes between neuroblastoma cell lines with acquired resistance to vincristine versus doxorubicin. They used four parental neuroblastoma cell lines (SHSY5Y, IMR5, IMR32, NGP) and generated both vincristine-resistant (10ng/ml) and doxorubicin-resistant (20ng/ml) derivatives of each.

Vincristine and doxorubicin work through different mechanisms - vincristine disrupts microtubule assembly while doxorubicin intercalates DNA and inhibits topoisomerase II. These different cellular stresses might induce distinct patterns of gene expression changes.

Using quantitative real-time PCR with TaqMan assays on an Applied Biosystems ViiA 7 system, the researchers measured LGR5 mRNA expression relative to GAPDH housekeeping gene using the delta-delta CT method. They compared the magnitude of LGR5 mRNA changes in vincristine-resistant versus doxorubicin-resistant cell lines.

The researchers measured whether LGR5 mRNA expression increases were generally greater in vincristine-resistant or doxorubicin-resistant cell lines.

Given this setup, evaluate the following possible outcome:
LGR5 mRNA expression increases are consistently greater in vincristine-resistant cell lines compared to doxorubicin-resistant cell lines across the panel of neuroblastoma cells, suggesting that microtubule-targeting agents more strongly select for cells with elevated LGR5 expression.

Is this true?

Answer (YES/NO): YES